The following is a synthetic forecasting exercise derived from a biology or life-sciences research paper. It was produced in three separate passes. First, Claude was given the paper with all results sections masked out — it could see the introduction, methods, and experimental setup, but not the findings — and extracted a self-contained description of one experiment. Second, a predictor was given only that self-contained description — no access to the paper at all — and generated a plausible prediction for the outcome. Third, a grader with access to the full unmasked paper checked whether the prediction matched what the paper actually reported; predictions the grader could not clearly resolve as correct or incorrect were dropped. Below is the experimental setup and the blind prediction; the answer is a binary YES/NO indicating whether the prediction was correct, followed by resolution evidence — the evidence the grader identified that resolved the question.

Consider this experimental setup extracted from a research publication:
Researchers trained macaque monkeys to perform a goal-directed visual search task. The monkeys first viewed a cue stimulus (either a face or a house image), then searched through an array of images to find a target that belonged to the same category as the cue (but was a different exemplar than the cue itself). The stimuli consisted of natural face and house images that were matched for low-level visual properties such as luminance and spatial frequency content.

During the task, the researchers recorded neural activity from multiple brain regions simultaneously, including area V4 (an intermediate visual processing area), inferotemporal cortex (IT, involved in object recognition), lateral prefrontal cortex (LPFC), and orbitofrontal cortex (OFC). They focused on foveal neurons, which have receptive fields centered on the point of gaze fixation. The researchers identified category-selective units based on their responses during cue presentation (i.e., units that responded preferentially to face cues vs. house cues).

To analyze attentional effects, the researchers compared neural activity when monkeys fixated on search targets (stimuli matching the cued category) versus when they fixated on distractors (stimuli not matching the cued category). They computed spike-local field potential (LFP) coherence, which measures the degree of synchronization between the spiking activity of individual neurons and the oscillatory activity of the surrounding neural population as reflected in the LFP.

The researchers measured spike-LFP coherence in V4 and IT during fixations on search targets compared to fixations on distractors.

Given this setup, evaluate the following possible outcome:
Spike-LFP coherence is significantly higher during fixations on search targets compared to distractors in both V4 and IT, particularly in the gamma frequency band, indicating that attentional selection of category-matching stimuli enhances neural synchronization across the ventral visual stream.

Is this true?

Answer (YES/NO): NO